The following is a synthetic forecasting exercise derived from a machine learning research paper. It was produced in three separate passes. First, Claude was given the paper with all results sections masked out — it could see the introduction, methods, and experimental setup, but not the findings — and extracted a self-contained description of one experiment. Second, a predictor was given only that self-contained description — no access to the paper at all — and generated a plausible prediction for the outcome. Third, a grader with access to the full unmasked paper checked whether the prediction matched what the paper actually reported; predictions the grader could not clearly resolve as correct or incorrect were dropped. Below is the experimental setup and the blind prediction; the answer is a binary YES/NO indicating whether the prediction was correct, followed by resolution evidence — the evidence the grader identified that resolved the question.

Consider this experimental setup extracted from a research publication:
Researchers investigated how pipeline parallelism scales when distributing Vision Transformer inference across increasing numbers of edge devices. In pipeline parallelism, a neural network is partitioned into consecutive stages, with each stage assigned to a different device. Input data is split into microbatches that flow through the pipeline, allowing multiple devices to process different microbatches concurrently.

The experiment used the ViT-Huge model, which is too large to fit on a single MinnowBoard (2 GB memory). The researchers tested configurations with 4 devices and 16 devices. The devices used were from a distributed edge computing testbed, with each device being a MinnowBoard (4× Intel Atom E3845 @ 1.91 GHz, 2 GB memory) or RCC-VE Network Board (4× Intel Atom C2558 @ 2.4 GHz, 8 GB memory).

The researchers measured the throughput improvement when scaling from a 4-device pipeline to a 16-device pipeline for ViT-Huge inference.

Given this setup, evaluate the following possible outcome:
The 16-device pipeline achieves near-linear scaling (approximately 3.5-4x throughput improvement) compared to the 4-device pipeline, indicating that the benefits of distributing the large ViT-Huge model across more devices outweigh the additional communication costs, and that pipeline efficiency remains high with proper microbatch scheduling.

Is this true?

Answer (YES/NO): YES